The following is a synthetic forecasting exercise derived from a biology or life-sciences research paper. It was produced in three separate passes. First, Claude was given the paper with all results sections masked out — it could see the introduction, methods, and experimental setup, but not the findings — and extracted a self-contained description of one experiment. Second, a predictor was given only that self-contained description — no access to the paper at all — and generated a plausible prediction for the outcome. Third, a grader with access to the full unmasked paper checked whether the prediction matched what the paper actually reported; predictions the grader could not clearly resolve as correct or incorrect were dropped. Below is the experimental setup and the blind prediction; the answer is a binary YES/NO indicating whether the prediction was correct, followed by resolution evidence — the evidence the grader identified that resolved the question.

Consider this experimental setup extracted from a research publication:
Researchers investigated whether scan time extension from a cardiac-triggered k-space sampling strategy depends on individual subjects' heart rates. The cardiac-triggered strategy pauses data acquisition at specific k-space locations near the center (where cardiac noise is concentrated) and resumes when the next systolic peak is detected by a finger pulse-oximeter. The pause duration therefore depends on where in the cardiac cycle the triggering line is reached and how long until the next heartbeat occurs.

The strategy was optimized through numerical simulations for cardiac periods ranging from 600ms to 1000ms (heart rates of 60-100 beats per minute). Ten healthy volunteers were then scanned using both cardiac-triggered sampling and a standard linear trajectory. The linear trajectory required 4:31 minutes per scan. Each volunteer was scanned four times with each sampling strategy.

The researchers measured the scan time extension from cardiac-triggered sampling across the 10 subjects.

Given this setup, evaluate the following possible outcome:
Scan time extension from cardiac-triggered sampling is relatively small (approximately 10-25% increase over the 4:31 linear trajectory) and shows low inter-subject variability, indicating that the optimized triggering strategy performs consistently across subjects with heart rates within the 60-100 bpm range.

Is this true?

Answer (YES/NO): YES